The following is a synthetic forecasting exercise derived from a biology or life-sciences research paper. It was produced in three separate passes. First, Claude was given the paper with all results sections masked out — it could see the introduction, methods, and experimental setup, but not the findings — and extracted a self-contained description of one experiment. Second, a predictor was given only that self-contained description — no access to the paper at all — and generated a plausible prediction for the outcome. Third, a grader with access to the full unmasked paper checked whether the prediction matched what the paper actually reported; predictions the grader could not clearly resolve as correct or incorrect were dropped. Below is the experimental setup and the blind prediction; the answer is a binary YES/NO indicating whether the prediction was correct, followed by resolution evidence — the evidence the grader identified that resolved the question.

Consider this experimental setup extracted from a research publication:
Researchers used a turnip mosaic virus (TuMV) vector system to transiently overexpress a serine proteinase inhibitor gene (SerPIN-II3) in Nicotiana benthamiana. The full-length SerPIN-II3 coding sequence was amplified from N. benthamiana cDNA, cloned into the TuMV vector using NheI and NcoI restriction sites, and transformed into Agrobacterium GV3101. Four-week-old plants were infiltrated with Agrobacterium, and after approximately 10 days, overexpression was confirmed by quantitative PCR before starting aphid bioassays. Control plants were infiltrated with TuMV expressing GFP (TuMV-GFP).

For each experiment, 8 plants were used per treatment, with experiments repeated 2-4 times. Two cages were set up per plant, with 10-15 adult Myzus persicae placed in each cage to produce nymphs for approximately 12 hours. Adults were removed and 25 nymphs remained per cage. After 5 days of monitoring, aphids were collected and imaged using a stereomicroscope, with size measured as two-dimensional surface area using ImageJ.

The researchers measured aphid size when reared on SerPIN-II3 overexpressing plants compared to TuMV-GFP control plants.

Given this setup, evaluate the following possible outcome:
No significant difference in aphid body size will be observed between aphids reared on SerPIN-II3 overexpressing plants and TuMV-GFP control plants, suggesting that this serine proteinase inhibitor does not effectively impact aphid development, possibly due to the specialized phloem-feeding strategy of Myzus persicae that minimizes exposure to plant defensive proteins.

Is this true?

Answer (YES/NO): NO